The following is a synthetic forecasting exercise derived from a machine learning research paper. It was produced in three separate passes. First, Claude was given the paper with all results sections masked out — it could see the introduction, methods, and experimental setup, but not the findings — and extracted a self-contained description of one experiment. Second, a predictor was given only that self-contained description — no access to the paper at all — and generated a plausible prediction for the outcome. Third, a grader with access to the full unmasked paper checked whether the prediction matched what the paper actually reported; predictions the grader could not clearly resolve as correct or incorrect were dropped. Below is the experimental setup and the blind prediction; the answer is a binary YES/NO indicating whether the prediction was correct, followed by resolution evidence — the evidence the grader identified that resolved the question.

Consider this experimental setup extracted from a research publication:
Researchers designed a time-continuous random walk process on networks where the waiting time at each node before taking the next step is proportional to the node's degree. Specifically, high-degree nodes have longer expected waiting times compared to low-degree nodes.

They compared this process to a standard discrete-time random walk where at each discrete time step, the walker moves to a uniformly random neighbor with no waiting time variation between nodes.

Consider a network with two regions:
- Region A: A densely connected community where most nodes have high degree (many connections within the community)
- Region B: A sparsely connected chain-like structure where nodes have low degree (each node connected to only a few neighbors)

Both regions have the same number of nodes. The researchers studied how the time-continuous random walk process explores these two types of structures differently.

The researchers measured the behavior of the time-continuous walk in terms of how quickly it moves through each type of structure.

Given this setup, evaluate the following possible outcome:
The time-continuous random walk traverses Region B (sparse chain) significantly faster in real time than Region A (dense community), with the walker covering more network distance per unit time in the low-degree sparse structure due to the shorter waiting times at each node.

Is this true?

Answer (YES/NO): YES